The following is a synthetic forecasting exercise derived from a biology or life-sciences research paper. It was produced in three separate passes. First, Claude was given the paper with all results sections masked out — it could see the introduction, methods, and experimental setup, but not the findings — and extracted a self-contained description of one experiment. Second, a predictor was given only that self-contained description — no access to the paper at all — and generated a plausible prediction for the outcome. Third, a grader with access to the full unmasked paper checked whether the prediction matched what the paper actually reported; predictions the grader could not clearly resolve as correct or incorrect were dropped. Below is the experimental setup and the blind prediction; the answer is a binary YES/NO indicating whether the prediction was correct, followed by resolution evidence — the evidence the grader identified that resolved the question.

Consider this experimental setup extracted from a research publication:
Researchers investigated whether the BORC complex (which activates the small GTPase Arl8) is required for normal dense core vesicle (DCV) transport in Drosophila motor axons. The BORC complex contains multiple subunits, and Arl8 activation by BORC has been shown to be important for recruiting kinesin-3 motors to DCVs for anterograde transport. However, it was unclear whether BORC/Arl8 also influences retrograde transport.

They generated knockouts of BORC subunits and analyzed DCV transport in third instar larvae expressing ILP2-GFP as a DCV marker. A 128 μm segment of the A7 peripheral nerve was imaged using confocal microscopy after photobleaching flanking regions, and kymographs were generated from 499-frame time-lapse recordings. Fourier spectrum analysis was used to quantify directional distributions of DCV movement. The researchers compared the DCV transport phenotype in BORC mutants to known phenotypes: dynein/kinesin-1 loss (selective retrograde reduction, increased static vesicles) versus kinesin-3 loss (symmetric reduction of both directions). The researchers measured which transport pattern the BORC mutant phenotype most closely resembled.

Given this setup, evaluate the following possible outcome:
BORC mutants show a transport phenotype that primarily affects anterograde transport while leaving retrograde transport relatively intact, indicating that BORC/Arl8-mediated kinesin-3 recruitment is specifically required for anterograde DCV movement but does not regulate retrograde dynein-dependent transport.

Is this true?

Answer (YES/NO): NO